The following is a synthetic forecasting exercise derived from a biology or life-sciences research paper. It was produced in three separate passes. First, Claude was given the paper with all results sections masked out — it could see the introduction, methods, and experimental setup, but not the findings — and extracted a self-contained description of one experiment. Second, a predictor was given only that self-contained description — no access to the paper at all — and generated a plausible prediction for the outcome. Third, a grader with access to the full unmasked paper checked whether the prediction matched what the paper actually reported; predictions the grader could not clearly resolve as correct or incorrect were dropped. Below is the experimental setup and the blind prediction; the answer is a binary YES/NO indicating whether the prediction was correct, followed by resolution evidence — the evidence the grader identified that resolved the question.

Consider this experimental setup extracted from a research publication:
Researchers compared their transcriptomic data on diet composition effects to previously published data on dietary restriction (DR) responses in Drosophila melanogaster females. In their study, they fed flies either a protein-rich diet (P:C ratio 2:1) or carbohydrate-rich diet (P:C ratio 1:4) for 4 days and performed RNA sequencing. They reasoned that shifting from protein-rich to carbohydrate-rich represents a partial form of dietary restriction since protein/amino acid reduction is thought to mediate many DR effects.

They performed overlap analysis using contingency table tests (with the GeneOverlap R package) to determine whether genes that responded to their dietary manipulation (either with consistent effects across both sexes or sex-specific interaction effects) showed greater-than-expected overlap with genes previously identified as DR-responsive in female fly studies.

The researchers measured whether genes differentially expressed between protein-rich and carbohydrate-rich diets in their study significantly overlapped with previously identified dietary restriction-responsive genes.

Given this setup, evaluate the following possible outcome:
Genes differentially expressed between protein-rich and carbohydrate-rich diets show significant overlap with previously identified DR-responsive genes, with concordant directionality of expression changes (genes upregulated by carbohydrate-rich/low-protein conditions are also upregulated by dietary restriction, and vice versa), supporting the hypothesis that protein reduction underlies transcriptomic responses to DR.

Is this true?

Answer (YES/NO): NO